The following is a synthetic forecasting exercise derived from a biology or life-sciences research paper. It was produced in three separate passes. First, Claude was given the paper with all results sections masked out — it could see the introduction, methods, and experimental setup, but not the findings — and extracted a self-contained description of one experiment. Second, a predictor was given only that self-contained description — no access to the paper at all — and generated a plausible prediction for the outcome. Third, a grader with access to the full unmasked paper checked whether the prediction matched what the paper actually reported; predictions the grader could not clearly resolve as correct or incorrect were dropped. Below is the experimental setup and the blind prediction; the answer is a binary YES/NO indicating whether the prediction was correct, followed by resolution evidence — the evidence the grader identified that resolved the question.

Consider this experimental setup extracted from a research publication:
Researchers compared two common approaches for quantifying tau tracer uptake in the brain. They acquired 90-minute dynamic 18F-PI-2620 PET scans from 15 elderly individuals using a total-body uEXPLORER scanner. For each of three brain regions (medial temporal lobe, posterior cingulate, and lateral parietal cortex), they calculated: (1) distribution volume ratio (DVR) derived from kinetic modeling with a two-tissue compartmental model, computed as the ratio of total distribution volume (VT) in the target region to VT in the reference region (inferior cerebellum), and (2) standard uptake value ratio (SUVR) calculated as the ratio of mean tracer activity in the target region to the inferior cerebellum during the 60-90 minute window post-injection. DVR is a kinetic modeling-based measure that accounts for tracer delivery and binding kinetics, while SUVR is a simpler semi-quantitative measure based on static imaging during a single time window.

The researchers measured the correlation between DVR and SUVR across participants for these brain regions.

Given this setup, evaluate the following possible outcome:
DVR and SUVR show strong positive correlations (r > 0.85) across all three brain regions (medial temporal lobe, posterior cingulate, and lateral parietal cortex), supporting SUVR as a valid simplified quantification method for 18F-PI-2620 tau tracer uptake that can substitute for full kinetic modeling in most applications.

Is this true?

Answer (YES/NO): NO